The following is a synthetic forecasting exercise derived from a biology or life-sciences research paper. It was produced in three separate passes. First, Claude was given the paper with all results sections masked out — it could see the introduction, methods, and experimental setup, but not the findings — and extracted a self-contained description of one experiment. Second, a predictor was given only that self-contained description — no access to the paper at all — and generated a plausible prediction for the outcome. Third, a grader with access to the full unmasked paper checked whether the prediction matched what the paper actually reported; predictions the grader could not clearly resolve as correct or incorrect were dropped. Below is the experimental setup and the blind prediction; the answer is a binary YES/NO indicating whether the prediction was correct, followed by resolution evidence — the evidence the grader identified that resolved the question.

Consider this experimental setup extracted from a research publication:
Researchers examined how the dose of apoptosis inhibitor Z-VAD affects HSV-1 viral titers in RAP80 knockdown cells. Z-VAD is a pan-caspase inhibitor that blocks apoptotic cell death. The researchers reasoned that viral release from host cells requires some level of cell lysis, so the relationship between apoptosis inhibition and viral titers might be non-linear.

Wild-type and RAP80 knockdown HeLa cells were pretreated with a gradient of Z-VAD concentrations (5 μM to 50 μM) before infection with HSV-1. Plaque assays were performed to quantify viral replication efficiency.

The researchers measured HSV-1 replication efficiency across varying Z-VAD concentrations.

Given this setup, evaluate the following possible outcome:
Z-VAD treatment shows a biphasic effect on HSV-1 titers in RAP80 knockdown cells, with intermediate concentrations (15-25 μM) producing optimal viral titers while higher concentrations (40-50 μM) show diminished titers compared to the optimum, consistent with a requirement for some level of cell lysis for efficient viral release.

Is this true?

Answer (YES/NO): NO